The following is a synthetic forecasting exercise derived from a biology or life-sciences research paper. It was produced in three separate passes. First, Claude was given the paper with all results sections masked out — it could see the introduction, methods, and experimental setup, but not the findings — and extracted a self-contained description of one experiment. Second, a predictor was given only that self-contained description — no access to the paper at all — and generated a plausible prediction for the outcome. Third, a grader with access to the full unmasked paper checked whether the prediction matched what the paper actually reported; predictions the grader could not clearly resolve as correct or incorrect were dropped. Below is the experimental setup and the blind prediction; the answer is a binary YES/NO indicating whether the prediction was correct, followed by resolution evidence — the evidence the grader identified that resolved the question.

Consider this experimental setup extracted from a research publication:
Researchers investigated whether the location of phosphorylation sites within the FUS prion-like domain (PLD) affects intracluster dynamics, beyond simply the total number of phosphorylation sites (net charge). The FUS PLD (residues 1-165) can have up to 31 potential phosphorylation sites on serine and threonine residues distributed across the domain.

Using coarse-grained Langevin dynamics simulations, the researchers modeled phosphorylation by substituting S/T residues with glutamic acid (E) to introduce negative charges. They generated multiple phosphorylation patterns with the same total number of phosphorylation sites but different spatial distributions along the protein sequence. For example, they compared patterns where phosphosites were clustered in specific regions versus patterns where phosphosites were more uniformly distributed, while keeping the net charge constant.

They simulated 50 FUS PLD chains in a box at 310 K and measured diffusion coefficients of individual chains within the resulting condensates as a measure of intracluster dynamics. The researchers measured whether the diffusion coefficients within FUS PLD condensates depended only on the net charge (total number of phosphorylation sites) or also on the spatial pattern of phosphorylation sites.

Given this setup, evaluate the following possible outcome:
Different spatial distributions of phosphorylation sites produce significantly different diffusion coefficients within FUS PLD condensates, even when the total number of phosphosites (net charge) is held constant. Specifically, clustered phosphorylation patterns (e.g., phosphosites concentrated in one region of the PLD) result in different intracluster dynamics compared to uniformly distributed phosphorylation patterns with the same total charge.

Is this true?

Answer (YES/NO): YES